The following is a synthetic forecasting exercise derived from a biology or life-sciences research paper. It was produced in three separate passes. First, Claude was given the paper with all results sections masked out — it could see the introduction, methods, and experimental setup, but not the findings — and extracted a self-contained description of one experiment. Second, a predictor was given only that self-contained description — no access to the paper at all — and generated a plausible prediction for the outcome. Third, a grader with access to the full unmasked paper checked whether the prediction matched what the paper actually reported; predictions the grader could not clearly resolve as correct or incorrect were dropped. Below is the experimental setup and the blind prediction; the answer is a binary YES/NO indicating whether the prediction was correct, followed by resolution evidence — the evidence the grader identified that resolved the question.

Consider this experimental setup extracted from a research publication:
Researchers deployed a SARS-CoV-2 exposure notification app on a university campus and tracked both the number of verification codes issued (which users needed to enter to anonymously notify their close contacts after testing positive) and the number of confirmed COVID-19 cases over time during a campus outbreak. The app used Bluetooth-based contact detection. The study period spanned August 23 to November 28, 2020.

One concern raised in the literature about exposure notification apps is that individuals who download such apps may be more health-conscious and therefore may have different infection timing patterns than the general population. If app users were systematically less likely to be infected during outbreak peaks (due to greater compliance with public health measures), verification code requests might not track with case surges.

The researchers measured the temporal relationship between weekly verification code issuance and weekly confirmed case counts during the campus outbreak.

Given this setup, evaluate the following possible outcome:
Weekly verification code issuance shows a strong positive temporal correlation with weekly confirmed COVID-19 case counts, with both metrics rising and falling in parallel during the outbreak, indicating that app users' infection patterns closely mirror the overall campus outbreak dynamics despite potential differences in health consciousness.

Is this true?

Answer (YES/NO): YES